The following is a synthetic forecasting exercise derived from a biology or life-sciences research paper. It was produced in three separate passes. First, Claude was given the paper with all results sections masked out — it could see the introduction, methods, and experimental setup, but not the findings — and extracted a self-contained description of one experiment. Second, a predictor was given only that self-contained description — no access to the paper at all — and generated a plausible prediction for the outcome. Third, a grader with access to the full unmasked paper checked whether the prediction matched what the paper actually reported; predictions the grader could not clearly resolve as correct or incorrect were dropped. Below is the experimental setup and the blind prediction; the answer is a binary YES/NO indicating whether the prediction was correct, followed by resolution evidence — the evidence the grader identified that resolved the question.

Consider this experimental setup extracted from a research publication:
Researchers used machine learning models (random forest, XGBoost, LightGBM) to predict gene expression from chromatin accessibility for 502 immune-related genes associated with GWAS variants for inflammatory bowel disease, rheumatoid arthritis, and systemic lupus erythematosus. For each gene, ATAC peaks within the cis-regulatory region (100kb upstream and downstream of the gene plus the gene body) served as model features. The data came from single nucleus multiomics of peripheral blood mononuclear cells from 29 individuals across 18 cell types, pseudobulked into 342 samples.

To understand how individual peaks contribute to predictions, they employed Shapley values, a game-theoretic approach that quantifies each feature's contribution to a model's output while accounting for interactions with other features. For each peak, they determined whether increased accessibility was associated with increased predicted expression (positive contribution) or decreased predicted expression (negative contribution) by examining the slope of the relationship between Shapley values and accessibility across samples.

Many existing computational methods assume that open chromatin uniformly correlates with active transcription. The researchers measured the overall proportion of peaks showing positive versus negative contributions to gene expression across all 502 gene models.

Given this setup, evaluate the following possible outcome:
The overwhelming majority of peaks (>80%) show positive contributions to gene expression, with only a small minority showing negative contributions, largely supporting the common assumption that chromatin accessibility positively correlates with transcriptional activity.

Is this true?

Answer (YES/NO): NO